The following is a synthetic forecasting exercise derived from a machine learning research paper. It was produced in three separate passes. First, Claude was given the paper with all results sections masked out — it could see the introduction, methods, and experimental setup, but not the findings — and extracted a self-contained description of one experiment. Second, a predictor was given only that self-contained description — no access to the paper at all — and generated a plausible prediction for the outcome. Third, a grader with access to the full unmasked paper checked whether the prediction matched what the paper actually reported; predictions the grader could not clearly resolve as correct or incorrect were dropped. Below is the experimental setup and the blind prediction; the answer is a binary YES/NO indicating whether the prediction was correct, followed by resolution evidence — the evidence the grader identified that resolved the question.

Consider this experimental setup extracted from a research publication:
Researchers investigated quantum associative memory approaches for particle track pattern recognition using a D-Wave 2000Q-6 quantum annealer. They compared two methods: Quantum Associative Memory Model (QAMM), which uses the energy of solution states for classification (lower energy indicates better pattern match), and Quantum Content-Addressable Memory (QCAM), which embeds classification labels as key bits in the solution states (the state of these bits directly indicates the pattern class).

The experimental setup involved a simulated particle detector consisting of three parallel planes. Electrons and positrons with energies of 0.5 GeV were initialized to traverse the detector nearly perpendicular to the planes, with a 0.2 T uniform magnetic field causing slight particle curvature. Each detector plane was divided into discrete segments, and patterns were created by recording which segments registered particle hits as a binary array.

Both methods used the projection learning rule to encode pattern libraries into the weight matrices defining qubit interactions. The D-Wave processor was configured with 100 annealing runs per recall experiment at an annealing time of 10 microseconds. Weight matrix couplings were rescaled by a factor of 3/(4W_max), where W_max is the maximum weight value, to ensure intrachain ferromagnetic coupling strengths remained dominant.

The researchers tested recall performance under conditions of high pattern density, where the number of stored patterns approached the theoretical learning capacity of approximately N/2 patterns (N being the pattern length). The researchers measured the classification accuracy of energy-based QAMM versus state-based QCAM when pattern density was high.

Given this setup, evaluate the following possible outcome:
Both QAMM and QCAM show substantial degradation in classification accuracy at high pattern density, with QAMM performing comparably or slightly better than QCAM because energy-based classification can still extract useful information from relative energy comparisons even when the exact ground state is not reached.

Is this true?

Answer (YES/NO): NO